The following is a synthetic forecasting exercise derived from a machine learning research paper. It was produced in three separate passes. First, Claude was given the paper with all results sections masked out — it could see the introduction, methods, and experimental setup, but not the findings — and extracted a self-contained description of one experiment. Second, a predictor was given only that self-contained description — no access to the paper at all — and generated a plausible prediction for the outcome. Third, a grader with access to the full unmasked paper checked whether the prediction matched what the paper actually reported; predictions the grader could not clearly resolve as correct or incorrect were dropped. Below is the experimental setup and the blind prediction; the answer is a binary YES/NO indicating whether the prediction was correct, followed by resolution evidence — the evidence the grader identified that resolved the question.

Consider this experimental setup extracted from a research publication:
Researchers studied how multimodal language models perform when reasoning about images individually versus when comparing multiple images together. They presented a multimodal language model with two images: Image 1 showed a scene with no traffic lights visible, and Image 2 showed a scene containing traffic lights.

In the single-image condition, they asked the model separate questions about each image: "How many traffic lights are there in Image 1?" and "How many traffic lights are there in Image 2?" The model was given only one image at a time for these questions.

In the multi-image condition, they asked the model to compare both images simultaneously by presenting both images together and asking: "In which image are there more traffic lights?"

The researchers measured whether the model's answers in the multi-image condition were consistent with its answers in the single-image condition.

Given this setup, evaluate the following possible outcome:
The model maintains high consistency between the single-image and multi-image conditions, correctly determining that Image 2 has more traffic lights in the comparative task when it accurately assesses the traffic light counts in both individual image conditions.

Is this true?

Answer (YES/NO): NO